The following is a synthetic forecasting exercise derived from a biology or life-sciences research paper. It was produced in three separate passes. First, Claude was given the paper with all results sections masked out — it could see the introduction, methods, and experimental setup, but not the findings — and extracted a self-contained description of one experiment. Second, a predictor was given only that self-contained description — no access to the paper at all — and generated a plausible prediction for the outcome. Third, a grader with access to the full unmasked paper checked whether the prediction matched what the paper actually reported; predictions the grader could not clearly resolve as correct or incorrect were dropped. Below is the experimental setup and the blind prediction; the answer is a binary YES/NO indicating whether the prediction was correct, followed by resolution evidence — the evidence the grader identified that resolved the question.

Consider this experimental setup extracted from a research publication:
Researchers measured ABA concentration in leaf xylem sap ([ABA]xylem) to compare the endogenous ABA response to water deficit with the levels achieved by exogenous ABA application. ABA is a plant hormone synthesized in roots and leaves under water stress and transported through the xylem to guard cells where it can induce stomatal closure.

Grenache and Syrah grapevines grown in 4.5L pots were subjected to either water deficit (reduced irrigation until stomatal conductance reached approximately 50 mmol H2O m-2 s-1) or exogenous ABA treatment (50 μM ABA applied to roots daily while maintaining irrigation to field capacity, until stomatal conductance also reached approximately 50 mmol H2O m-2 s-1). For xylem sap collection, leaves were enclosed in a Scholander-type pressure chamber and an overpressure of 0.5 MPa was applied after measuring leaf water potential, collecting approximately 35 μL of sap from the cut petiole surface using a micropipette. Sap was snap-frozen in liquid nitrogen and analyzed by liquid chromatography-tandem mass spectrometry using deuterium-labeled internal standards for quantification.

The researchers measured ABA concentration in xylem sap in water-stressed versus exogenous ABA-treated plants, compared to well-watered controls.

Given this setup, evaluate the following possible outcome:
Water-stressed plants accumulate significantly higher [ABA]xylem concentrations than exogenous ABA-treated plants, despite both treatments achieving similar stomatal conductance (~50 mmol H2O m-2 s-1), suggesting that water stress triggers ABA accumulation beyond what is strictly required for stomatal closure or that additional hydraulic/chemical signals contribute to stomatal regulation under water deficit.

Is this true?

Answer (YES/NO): NO